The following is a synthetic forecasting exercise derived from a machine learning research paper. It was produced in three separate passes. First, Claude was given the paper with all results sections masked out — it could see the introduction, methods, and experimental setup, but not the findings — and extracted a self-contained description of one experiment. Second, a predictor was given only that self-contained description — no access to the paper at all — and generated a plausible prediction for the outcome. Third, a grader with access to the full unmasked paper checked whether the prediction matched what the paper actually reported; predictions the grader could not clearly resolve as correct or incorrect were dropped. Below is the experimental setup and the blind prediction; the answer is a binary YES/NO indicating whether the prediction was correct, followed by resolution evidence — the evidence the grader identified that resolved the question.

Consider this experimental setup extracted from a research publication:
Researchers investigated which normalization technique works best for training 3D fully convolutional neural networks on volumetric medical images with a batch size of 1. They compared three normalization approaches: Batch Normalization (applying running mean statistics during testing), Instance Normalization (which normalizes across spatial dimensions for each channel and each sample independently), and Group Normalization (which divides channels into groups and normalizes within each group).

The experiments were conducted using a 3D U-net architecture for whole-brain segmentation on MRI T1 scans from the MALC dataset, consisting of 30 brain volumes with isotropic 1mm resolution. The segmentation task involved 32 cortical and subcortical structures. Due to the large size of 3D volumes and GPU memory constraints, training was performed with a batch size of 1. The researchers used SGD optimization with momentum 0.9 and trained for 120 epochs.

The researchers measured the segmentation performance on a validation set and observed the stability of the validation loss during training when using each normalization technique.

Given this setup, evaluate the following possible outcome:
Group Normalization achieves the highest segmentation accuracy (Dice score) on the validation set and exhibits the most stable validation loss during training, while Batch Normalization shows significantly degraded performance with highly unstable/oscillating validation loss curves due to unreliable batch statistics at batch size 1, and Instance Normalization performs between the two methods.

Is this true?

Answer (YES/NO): NO